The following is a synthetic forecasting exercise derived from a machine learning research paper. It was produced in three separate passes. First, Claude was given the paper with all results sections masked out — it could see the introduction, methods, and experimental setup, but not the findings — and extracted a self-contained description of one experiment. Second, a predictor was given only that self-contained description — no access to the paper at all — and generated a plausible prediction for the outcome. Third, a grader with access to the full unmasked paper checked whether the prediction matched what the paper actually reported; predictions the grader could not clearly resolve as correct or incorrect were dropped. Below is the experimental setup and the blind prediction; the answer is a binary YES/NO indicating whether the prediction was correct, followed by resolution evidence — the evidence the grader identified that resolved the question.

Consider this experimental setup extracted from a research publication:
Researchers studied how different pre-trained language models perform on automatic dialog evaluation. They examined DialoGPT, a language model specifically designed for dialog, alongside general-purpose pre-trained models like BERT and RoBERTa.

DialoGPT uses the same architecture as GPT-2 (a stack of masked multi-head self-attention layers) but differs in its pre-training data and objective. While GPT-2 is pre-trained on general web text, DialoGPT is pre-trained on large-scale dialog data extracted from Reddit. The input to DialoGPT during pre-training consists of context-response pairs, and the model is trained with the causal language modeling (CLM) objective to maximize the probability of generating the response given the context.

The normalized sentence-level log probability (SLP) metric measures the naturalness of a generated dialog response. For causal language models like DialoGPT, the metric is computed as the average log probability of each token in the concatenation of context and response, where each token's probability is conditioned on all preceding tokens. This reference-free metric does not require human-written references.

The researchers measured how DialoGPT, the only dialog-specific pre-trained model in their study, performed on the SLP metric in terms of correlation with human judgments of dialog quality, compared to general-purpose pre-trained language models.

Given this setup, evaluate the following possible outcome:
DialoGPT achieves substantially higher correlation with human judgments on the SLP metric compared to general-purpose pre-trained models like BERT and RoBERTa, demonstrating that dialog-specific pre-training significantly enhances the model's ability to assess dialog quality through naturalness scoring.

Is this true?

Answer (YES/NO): NO